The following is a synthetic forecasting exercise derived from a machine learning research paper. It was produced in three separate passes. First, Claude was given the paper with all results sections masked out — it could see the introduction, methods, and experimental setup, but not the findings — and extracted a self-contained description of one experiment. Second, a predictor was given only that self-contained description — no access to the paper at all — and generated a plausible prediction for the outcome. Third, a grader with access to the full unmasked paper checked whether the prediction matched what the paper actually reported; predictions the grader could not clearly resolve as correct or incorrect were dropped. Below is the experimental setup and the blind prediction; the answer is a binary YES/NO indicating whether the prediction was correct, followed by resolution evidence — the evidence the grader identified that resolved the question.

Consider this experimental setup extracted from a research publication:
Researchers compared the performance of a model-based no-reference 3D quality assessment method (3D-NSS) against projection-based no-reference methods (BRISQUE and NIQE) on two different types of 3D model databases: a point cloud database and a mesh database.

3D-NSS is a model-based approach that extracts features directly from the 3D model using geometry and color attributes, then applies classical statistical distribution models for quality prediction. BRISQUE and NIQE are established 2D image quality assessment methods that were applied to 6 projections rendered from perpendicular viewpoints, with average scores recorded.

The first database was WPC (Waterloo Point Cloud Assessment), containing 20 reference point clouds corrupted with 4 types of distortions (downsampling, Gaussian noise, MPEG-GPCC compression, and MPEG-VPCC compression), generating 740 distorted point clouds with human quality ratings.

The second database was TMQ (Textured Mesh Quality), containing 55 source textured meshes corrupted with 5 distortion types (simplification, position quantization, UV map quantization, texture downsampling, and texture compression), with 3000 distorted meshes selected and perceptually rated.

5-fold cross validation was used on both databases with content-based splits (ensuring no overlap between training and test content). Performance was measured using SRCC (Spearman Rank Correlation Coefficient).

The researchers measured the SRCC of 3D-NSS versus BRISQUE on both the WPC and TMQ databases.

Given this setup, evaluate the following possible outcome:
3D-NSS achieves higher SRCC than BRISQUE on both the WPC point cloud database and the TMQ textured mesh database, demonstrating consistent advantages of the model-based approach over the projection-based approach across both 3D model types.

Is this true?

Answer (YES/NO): NO